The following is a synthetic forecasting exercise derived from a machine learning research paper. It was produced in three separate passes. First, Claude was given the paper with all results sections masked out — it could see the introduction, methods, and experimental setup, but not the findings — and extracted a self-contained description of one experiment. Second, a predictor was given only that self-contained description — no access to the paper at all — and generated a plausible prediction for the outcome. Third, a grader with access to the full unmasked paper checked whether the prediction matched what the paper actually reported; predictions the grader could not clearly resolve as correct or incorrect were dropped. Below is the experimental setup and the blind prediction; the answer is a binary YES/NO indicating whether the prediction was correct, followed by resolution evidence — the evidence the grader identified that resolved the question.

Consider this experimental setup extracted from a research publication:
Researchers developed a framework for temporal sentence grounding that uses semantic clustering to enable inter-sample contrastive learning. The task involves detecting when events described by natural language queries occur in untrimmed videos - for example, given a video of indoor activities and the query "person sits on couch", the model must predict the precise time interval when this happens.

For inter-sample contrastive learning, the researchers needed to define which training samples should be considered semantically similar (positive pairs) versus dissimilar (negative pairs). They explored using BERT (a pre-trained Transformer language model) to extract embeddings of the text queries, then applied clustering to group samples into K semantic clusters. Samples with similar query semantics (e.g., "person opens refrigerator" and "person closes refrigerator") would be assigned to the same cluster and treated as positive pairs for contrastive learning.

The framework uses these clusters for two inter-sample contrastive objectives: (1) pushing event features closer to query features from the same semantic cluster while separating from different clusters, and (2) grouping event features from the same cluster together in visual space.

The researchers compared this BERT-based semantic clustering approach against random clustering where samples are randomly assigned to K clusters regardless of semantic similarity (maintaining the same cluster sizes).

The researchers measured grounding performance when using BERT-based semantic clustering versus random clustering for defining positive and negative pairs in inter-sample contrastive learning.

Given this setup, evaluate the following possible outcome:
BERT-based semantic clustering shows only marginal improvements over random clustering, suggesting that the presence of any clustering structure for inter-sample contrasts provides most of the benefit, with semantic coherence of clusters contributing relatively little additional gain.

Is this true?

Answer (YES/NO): NO